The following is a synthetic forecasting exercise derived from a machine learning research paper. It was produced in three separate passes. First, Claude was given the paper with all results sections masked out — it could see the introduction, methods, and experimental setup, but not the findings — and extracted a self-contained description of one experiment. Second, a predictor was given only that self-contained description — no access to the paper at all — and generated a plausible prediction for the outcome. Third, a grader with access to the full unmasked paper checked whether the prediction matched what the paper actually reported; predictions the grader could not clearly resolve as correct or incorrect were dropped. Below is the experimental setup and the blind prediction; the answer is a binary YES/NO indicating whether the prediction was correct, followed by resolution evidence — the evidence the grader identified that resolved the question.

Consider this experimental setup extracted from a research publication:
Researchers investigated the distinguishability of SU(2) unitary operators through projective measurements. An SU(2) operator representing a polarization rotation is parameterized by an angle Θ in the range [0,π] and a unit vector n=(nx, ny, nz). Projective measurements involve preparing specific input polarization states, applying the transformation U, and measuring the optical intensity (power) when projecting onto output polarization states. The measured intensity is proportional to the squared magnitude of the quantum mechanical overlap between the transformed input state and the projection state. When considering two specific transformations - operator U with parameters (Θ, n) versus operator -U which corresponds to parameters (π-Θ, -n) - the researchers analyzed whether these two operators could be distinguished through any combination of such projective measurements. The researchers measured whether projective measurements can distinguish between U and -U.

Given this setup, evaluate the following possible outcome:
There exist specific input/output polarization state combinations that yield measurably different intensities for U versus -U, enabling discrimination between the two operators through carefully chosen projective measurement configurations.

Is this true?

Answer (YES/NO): NO